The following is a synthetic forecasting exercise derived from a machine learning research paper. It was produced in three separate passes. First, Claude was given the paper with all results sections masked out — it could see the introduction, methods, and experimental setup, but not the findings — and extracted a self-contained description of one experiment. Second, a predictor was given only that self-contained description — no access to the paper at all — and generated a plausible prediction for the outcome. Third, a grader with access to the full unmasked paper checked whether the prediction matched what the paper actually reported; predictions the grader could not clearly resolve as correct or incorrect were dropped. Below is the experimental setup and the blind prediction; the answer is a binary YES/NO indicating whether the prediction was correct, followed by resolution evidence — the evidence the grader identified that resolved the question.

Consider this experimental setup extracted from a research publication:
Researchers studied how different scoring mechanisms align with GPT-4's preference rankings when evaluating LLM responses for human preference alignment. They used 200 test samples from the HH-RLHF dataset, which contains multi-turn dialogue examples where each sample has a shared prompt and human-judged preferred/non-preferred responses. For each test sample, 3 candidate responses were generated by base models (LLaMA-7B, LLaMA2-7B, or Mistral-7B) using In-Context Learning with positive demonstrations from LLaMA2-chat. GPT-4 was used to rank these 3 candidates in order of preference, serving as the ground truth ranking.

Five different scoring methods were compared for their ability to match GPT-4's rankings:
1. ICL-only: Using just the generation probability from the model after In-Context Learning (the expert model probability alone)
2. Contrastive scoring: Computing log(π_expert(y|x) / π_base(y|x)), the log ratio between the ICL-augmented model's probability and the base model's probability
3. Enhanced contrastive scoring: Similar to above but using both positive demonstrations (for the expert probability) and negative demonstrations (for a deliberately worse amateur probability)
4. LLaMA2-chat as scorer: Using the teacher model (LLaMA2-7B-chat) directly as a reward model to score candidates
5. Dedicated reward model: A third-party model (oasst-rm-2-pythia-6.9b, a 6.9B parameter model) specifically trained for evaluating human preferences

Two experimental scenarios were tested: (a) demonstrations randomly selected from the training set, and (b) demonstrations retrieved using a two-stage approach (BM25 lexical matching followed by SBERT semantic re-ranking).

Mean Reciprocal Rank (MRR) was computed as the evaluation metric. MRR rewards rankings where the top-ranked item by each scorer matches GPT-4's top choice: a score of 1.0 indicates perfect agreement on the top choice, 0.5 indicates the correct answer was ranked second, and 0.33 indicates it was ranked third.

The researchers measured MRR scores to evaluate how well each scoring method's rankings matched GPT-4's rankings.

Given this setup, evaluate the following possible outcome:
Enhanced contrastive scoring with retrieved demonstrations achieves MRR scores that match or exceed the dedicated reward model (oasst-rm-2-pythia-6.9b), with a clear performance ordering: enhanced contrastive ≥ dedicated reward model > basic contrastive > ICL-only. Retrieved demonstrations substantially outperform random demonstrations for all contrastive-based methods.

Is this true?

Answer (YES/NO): NO